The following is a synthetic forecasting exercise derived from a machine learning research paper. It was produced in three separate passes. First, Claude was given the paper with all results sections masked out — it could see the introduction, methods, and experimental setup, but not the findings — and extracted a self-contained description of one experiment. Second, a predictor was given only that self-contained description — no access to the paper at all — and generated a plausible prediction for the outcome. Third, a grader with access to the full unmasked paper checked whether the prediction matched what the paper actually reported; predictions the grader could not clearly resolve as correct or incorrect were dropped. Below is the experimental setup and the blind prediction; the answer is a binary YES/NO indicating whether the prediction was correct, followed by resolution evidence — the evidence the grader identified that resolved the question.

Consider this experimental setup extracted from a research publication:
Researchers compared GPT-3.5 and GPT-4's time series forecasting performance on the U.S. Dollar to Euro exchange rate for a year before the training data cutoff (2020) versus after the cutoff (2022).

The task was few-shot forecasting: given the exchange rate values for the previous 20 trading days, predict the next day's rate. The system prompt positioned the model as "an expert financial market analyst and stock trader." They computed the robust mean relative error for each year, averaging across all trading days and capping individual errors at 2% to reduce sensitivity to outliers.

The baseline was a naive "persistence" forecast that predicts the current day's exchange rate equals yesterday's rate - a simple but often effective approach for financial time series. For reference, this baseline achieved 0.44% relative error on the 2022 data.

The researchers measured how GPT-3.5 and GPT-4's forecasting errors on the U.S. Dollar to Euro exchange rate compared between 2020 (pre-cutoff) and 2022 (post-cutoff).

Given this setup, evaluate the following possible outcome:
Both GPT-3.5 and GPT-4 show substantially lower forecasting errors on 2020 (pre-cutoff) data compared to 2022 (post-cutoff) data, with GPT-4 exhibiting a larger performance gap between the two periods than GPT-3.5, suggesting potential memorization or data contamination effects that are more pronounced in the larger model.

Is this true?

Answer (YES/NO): YES